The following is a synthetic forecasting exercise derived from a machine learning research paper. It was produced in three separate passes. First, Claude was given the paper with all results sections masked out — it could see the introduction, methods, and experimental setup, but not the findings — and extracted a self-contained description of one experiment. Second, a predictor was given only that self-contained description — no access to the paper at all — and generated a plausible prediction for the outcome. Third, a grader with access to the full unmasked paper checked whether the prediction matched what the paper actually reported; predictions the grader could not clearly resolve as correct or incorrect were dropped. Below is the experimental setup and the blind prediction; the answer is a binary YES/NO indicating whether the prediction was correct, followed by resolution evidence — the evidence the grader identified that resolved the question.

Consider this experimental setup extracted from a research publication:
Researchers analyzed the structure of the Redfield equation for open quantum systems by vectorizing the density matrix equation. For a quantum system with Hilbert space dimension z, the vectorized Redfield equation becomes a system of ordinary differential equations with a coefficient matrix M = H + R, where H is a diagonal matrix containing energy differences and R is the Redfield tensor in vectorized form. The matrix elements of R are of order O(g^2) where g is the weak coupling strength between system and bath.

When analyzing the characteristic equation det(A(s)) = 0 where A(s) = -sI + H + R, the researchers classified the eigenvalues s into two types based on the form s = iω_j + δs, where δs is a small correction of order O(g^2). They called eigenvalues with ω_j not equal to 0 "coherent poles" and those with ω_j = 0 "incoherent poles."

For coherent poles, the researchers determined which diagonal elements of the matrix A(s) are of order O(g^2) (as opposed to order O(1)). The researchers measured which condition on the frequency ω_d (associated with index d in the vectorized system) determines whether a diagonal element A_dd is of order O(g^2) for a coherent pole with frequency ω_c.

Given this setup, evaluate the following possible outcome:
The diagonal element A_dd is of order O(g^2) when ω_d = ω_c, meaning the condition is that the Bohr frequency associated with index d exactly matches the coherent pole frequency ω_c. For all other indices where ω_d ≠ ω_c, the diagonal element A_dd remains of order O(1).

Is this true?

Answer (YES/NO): YES